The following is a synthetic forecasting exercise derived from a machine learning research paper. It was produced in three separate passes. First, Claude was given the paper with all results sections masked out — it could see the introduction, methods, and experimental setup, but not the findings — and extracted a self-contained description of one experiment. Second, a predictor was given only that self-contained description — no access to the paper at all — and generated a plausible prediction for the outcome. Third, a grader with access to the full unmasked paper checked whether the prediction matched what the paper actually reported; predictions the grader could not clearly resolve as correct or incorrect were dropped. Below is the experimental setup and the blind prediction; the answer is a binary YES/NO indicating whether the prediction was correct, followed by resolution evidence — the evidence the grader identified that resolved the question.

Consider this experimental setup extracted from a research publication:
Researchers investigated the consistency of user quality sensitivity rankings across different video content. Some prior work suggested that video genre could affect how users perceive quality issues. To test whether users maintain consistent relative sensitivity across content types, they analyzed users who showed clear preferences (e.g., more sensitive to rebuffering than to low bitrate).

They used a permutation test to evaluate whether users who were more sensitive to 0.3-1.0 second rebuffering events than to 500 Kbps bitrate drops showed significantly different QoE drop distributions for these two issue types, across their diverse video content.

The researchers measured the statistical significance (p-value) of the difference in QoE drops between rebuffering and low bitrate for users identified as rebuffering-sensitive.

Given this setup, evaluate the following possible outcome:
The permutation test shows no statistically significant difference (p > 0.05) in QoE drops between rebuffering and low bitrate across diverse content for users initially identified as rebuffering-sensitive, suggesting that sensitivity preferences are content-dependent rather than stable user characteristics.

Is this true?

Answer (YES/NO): NO